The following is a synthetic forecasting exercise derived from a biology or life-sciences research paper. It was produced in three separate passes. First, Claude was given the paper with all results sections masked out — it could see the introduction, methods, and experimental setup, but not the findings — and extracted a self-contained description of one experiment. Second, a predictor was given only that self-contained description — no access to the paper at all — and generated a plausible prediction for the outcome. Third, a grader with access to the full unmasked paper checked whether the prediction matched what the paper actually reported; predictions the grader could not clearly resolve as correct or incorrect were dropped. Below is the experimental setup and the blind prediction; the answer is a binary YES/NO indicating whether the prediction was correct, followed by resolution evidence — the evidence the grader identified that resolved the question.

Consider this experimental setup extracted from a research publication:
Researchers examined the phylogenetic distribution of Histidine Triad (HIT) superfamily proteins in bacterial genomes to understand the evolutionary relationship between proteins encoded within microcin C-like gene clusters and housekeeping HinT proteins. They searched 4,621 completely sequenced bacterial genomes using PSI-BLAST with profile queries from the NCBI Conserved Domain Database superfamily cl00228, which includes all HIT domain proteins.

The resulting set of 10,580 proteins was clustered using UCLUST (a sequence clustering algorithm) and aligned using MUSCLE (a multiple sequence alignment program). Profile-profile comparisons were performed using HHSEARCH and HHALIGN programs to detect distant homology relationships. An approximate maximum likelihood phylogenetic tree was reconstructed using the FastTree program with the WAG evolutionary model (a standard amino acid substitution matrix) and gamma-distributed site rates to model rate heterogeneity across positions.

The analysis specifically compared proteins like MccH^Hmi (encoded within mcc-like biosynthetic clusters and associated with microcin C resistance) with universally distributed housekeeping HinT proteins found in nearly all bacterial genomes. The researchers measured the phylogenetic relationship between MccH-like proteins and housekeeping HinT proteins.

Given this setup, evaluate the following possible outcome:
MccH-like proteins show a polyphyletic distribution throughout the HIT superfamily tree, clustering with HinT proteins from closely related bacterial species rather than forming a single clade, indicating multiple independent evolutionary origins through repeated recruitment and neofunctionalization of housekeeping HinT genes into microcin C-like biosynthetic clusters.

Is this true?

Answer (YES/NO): NO